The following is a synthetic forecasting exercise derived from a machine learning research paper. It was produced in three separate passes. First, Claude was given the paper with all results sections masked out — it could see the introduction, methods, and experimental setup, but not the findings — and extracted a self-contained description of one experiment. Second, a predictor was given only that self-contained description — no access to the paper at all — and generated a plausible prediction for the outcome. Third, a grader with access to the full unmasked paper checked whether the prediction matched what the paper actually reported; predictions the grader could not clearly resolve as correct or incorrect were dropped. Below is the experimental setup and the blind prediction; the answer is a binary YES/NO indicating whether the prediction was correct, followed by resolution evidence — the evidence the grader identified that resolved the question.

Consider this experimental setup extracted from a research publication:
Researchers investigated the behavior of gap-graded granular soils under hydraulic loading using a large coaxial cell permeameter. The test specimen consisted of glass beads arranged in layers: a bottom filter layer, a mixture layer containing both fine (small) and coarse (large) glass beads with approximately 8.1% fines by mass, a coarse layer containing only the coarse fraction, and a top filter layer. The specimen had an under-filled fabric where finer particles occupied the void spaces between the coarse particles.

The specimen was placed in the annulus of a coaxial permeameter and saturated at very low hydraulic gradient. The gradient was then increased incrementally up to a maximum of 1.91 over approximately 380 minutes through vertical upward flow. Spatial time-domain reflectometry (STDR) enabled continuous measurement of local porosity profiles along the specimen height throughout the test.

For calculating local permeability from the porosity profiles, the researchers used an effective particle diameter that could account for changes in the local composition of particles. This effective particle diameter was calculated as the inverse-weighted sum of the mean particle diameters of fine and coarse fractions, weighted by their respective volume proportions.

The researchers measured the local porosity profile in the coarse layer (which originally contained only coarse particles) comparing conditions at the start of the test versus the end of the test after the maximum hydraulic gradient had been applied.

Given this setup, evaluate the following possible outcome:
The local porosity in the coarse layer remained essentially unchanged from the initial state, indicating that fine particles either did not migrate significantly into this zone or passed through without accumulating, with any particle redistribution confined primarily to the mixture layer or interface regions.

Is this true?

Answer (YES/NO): NO